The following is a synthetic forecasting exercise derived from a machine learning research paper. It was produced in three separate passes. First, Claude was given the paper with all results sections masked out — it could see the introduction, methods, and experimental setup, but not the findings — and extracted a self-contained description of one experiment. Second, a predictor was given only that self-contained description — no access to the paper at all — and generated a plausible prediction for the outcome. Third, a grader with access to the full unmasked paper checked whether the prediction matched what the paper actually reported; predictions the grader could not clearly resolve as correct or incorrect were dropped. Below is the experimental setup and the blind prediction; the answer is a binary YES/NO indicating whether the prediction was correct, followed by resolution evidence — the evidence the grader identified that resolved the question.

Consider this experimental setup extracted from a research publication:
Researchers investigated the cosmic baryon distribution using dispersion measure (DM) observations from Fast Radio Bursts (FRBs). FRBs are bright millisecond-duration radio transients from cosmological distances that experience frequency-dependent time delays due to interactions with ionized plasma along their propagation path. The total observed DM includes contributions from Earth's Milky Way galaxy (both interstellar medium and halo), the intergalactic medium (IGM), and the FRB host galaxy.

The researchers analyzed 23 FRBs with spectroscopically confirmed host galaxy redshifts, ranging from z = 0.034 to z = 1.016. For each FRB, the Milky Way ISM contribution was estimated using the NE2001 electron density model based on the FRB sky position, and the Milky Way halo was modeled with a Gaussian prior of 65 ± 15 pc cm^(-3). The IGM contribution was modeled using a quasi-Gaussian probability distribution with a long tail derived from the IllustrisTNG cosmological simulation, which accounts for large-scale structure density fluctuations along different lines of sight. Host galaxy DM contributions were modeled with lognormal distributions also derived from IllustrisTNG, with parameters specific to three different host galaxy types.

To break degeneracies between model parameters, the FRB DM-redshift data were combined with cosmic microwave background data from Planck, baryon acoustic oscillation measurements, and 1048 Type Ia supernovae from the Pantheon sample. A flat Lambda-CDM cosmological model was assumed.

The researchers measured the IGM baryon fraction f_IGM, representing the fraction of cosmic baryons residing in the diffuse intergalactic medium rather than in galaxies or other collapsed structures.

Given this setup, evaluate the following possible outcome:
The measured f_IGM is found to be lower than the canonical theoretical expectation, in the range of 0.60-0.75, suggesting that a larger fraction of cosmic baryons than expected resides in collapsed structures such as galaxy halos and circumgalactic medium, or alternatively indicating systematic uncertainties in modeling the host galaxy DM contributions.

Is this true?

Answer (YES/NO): NO